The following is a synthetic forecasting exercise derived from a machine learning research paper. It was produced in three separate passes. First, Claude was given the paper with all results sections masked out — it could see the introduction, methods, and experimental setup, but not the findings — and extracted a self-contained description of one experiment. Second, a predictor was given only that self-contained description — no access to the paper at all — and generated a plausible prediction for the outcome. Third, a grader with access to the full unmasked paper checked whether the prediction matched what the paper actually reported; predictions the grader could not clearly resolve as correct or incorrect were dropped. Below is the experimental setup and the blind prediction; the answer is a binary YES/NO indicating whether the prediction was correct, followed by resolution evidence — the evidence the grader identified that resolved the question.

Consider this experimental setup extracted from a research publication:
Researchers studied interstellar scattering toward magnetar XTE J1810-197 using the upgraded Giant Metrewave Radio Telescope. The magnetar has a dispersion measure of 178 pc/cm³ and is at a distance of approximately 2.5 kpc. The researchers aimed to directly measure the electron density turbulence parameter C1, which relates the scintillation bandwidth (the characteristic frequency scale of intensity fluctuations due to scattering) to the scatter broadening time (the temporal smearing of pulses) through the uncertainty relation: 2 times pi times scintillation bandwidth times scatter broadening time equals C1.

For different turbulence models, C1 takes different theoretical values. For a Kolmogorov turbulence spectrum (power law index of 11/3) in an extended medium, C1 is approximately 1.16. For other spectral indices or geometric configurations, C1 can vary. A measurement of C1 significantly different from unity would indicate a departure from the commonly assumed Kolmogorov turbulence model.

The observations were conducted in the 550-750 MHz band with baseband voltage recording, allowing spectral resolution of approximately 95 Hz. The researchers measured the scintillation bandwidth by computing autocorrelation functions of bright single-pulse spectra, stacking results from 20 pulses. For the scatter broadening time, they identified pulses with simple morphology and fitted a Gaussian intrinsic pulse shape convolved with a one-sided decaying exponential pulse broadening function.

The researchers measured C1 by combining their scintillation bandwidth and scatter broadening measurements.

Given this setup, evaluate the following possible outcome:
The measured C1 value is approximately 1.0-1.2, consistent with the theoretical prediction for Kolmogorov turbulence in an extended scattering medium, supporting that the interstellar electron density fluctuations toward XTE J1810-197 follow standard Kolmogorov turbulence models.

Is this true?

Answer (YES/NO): YES